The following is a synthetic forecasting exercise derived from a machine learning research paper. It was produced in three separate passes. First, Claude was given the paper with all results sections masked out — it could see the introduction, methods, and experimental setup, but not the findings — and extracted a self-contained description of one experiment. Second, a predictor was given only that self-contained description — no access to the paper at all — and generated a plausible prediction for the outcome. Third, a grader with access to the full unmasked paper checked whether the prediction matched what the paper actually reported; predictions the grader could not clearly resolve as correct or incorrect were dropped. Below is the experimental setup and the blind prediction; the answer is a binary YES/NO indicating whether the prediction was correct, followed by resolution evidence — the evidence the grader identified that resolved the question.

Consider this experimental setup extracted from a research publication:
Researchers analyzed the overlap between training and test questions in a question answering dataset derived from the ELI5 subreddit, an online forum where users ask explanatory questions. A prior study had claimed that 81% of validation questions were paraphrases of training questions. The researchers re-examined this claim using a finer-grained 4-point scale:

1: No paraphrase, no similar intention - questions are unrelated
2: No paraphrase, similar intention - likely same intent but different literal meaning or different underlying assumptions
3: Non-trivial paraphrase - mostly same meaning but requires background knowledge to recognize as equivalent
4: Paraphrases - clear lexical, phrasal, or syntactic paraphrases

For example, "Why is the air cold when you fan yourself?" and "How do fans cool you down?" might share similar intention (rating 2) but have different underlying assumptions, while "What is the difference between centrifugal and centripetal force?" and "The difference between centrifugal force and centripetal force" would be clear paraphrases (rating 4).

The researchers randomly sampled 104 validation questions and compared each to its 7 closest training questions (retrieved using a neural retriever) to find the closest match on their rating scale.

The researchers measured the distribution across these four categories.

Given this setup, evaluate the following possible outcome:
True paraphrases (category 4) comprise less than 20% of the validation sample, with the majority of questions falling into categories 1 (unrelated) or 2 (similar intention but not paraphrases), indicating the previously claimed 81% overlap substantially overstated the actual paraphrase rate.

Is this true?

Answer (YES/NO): YES